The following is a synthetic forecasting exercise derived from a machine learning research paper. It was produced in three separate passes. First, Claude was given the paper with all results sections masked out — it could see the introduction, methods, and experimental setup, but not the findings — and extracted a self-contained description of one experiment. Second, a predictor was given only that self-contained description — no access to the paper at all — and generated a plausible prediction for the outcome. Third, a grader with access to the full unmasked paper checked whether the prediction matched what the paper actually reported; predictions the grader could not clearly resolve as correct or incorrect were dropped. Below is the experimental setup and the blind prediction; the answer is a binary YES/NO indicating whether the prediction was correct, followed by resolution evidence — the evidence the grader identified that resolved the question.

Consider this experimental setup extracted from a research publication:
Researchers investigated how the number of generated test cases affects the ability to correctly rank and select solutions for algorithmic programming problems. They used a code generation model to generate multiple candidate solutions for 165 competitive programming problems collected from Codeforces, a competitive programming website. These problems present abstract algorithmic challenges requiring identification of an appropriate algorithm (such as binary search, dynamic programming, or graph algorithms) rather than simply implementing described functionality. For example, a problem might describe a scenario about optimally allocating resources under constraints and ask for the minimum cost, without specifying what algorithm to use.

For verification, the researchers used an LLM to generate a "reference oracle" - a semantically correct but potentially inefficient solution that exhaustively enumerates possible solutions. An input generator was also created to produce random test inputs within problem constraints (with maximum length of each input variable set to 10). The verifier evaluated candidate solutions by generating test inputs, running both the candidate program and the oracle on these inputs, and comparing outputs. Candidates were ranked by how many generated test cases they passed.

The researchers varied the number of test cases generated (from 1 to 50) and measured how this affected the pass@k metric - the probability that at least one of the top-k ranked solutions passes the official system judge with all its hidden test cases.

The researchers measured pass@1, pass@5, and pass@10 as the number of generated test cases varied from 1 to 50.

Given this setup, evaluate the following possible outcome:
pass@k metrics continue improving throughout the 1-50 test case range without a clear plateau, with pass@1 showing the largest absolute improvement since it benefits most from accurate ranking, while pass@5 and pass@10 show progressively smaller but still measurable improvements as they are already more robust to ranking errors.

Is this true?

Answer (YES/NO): NO